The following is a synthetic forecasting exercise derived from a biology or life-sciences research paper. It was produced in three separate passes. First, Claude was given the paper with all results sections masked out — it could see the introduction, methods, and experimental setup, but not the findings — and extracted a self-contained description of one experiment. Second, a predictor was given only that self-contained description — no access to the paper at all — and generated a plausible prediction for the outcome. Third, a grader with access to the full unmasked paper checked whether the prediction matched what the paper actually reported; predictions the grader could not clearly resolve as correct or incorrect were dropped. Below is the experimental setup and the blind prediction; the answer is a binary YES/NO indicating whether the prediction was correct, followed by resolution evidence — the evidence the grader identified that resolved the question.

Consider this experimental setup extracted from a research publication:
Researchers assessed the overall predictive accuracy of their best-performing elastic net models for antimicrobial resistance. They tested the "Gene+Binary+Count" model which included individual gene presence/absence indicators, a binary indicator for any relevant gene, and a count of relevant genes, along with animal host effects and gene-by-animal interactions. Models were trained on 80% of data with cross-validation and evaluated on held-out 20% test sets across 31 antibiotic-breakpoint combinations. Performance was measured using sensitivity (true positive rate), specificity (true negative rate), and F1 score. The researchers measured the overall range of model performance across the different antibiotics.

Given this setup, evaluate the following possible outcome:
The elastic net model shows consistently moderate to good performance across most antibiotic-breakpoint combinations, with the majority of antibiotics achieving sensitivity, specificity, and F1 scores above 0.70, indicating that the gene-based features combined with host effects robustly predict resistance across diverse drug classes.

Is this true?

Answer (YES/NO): NO